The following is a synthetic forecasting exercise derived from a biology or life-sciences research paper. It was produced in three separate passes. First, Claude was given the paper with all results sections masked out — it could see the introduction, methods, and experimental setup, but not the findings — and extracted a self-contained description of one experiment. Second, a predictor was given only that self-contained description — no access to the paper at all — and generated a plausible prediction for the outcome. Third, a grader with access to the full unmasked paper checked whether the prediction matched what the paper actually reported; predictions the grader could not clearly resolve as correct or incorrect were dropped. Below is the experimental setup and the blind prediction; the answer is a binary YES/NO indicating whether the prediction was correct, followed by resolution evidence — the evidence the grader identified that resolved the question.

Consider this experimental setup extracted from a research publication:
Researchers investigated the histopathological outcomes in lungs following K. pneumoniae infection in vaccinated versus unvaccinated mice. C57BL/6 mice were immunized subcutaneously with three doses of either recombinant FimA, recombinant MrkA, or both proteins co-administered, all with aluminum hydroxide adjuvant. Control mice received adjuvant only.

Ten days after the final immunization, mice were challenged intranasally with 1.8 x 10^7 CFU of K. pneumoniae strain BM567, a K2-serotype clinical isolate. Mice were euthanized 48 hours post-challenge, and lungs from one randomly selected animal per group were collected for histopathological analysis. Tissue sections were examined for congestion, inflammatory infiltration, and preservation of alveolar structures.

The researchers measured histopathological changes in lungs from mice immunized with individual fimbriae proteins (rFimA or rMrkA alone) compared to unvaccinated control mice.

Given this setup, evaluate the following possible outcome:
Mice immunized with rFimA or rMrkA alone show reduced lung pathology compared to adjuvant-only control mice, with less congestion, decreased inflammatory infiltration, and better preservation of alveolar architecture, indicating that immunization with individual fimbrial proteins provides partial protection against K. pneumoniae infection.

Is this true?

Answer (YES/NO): YES